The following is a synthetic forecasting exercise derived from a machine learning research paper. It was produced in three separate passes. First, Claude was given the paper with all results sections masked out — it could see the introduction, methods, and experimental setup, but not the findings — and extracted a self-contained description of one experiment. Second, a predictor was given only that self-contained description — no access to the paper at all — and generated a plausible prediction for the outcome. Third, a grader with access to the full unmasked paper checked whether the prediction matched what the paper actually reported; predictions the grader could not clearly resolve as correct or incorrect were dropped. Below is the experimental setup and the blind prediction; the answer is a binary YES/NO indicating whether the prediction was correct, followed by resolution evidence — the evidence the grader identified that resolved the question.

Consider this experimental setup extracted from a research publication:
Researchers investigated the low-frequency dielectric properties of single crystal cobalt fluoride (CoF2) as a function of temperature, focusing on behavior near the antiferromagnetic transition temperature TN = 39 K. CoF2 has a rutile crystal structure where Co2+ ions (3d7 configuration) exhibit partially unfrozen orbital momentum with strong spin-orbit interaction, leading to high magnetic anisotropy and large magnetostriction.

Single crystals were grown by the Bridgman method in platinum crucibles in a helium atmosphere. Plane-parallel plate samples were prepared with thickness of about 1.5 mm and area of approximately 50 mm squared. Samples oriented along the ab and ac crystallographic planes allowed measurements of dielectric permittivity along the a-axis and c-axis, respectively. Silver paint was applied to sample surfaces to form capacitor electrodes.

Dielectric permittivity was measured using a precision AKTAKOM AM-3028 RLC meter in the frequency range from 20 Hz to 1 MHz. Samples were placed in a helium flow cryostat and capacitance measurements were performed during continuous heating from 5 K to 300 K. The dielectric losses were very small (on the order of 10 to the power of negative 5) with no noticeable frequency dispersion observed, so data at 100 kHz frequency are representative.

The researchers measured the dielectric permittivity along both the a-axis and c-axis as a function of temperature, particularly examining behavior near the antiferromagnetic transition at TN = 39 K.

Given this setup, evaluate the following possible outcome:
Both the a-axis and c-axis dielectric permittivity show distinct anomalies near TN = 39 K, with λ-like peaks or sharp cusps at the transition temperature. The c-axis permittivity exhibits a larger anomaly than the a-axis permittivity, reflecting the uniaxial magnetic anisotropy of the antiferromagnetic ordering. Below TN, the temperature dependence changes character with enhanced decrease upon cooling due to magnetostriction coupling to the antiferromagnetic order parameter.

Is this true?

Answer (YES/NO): NO